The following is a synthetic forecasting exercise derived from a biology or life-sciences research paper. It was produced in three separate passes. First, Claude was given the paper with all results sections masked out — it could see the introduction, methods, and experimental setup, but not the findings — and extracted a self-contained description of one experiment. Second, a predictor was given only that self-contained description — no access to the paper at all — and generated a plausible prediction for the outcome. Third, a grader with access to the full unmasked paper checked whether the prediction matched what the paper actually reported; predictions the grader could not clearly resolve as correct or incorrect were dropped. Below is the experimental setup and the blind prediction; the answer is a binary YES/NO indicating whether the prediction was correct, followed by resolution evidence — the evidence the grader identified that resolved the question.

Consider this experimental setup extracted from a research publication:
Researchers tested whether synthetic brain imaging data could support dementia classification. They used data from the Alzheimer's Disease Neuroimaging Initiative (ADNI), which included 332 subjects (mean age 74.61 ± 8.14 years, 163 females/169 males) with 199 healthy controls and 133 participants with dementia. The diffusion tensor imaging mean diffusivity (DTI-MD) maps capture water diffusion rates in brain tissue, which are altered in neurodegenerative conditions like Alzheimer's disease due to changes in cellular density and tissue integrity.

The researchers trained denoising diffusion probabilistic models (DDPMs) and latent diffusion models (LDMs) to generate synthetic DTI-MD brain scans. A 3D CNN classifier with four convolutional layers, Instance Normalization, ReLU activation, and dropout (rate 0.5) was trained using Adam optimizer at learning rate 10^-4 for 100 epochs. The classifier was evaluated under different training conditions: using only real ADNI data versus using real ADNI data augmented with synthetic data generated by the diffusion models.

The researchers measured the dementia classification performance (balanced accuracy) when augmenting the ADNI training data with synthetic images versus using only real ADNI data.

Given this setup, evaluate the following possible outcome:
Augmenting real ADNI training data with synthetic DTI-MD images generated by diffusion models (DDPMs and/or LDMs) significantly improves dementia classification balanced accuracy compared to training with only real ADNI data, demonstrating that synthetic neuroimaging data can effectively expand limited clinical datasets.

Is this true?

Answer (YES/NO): NO